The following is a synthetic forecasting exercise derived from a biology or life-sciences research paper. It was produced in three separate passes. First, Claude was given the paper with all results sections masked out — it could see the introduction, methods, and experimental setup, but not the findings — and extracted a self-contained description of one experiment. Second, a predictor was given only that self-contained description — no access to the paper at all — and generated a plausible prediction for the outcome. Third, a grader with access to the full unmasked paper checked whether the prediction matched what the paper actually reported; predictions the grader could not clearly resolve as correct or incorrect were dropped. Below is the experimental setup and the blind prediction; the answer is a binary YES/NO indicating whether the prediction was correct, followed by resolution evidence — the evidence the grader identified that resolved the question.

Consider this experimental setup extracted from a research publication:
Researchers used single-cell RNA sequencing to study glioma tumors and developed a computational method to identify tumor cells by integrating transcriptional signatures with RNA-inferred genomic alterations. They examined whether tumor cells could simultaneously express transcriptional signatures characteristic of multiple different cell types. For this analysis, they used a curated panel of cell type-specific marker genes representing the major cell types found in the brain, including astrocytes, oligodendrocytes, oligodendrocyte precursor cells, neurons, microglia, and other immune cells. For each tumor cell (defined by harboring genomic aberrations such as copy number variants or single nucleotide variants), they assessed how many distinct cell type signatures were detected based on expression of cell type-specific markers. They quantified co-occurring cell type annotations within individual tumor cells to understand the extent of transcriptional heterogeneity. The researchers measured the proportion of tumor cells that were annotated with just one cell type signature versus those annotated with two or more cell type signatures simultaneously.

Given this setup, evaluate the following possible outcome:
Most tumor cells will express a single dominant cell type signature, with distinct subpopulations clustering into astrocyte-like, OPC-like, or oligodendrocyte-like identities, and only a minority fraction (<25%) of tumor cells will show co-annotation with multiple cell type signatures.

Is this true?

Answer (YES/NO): NO